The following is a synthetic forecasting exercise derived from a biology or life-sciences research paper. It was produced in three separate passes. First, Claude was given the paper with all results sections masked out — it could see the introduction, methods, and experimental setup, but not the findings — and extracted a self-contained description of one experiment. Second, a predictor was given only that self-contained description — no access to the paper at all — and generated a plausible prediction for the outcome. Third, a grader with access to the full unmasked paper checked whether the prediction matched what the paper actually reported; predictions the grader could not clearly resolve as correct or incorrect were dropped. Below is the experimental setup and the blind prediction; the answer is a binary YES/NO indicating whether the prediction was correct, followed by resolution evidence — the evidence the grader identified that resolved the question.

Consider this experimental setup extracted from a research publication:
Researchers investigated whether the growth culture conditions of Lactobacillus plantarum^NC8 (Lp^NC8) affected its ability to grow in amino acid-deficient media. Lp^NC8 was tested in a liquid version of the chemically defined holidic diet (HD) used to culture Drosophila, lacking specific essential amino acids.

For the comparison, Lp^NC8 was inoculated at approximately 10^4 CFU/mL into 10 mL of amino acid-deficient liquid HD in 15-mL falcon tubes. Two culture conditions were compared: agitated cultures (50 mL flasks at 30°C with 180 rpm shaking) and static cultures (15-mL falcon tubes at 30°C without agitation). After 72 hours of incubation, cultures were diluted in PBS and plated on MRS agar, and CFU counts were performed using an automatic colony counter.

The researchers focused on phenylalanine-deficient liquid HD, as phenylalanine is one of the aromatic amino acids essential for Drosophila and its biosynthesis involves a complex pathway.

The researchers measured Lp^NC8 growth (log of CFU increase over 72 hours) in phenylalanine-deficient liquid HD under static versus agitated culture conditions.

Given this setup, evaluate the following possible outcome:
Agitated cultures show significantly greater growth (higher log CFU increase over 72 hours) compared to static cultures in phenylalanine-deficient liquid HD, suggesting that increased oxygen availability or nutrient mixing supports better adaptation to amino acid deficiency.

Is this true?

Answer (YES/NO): NO